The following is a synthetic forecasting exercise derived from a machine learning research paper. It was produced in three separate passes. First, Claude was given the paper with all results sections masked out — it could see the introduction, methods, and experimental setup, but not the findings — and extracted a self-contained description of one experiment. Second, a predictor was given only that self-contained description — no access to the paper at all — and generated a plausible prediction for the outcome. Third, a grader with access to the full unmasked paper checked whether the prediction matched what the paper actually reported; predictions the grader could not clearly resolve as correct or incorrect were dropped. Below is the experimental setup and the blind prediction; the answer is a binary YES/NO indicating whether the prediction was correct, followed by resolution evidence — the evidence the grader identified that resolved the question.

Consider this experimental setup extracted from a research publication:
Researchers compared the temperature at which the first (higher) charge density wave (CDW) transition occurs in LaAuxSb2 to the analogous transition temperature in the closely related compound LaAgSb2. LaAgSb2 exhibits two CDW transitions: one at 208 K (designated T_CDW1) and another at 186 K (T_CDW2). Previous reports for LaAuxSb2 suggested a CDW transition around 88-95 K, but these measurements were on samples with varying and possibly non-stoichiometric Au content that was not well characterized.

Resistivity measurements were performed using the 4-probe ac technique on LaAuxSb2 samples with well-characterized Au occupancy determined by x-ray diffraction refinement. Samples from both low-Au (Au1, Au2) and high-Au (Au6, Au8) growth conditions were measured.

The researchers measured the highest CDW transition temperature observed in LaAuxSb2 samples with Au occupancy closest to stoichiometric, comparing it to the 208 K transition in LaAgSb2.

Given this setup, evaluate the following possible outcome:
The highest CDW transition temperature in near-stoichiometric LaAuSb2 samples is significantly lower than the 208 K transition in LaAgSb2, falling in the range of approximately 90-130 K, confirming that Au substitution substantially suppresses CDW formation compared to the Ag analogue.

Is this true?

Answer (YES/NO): YES